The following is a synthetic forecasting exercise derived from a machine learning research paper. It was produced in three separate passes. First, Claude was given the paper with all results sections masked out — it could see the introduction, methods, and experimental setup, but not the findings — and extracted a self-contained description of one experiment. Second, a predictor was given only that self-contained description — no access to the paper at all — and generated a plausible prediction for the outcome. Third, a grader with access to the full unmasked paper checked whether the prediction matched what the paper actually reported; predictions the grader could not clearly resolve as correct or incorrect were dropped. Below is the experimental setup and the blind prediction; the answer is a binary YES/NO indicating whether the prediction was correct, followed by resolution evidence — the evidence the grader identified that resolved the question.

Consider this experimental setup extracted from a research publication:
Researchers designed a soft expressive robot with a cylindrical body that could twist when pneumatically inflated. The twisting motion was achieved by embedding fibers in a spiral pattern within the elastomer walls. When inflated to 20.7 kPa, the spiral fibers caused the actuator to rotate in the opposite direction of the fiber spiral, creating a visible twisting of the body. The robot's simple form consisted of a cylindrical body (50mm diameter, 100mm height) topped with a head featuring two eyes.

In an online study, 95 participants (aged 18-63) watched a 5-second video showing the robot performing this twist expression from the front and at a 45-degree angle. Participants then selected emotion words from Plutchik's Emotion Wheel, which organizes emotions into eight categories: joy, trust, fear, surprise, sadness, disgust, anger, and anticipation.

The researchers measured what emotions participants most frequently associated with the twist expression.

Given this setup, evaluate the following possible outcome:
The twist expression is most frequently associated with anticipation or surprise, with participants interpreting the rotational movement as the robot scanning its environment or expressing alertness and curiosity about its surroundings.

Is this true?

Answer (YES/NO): NO